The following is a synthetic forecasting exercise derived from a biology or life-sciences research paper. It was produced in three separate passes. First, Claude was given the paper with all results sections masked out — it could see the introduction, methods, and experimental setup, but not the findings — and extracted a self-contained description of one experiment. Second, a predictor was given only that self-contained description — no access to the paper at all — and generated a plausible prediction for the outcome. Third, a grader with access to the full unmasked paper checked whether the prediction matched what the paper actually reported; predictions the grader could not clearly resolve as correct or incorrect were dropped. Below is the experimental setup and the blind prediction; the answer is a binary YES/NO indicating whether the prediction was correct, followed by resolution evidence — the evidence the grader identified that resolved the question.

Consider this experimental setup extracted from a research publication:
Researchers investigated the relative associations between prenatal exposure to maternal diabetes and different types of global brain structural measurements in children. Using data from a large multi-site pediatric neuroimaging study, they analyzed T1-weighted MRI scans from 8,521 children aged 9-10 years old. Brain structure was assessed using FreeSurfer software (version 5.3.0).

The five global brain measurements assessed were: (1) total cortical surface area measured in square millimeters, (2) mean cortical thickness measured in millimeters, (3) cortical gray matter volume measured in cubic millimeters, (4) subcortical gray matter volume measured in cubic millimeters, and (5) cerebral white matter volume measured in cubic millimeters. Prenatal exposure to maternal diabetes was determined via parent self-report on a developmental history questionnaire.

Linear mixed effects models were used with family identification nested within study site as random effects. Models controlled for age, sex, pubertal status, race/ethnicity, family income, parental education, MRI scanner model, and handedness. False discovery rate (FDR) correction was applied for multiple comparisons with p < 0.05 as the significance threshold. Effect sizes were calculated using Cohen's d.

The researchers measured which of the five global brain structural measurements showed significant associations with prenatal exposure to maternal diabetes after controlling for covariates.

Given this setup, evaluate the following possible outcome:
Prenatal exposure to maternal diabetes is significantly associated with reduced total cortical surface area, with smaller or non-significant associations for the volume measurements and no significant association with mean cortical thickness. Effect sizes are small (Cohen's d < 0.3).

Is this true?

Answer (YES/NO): NO